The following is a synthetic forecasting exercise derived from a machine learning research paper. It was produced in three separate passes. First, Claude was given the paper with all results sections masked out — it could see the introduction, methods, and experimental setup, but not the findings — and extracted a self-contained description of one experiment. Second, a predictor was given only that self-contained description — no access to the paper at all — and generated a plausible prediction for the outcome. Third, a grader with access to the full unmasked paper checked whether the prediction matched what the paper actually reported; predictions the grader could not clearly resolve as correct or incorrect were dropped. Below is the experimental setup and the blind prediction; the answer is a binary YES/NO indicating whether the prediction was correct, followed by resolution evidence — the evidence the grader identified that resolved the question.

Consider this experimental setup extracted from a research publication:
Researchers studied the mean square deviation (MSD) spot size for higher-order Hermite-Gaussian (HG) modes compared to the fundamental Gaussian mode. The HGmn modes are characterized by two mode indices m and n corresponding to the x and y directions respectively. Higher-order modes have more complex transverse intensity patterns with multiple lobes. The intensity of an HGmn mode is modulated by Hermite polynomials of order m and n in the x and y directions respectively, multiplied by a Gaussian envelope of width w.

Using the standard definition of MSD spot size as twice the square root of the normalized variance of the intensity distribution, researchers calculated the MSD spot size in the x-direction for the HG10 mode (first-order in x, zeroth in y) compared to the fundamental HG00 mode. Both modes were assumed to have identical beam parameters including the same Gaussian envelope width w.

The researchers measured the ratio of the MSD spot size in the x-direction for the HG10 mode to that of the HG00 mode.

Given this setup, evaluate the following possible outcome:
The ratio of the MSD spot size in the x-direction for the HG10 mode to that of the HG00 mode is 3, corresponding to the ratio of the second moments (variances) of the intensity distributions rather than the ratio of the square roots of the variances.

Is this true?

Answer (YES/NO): NO